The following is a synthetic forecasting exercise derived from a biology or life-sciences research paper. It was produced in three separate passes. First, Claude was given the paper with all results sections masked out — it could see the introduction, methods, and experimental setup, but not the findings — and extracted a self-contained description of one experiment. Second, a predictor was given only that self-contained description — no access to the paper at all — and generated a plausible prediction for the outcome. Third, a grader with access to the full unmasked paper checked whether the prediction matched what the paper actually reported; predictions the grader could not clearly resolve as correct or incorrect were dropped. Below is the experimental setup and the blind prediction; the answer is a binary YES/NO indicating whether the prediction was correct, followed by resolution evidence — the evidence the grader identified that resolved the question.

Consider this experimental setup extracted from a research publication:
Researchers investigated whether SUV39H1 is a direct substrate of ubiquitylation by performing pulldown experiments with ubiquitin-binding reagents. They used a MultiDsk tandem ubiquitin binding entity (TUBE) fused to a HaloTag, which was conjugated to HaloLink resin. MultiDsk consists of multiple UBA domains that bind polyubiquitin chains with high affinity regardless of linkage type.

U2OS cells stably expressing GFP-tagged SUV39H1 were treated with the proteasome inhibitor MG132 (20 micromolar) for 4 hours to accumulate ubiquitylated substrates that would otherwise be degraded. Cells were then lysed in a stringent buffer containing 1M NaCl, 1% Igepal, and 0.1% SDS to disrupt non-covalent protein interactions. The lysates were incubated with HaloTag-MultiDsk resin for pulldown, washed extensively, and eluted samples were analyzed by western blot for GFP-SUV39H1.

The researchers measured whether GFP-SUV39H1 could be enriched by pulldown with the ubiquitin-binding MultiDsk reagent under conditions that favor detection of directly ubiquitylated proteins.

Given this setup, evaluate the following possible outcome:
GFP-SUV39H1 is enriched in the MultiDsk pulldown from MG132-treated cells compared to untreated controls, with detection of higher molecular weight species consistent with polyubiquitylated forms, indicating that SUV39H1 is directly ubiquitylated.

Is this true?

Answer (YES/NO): YES